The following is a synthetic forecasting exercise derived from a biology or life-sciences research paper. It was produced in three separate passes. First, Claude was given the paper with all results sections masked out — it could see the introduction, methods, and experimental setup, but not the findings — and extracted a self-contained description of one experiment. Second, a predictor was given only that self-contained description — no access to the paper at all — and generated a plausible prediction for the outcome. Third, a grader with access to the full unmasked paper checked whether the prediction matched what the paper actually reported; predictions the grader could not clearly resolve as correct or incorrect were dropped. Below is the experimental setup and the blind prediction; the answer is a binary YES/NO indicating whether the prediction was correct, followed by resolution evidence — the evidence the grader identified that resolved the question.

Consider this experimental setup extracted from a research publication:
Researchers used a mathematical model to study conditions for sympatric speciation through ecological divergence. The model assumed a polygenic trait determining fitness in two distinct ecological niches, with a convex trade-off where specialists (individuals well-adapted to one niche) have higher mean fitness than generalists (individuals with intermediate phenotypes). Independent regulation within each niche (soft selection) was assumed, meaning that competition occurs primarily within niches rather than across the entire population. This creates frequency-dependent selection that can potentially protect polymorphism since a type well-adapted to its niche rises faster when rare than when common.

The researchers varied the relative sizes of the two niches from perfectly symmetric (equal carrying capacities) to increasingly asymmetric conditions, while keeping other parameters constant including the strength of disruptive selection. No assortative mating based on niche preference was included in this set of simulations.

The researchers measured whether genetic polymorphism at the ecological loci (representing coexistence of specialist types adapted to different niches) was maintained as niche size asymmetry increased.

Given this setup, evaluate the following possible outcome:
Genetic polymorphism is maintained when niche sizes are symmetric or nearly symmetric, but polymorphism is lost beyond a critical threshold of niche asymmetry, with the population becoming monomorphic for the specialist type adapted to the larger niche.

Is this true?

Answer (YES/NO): NO